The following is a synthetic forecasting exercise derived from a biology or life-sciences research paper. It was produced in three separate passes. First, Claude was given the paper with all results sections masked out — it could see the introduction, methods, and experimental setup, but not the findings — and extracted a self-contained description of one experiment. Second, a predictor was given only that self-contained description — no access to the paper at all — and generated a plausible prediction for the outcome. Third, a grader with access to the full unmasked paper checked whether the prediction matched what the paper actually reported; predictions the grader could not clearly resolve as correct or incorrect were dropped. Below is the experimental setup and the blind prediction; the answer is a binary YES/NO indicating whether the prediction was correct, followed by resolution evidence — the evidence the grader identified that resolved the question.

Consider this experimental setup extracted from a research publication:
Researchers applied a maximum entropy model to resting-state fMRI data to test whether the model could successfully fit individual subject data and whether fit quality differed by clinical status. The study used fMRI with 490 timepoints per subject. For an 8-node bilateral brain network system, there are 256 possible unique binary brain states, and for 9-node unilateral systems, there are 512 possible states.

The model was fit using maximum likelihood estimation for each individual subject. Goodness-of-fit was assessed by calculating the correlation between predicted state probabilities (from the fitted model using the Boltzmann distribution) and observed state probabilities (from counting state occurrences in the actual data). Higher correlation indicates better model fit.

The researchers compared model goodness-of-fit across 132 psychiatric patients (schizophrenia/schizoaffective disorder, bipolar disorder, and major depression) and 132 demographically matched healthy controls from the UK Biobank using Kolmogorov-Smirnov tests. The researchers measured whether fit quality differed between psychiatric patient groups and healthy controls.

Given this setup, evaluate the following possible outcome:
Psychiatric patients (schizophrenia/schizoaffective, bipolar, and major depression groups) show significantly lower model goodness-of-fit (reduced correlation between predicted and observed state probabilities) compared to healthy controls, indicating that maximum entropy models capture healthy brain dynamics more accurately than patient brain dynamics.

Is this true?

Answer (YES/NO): NO